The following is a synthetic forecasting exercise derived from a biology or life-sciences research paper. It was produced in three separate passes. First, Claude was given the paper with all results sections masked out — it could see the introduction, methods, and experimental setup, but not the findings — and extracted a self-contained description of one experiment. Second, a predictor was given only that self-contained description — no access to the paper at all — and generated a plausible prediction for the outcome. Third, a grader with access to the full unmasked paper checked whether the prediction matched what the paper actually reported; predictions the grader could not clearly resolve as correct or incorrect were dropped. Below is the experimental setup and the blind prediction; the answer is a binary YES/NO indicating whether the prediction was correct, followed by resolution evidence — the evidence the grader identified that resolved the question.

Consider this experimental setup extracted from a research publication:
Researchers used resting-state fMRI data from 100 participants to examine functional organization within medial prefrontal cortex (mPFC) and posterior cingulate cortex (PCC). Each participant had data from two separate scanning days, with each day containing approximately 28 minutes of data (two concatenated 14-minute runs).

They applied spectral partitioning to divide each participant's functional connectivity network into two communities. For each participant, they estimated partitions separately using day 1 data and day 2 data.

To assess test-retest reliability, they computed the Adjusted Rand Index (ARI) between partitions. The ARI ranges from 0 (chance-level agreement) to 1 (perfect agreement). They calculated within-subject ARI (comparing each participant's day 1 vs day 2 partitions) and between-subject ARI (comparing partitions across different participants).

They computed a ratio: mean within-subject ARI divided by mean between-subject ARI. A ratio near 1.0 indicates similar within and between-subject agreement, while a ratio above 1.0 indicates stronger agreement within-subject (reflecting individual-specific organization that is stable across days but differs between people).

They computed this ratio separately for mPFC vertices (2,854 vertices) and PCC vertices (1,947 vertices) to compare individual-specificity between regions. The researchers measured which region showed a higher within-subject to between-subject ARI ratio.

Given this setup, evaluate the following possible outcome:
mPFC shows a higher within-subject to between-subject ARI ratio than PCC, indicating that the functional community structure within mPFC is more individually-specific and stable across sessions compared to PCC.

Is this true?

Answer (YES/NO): YES